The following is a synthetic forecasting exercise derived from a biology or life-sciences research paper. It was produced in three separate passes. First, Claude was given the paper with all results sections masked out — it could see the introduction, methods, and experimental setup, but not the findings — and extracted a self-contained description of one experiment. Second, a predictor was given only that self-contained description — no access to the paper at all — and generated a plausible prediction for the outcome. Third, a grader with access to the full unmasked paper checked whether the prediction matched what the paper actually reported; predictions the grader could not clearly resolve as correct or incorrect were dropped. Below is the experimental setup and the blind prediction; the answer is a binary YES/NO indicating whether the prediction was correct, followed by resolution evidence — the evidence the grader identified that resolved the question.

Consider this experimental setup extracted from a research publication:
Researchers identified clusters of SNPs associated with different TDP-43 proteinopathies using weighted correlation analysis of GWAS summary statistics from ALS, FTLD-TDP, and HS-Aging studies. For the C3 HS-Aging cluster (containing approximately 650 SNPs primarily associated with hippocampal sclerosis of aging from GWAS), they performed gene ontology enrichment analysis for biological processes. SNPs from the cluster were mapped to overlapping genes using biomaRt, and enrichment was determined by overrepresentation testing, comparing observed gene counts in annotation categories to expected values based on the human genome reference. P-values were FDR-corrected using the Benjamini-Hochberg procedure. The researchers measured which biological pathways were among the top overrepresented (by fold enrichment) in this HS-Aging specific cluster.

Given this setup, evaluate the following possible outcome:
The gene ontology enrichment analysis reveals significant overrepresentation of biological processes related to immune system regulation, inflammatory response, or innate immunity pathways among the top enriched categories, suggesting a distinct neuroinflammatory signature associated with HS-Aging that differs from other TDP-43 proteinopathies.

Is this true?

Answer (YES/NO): NO